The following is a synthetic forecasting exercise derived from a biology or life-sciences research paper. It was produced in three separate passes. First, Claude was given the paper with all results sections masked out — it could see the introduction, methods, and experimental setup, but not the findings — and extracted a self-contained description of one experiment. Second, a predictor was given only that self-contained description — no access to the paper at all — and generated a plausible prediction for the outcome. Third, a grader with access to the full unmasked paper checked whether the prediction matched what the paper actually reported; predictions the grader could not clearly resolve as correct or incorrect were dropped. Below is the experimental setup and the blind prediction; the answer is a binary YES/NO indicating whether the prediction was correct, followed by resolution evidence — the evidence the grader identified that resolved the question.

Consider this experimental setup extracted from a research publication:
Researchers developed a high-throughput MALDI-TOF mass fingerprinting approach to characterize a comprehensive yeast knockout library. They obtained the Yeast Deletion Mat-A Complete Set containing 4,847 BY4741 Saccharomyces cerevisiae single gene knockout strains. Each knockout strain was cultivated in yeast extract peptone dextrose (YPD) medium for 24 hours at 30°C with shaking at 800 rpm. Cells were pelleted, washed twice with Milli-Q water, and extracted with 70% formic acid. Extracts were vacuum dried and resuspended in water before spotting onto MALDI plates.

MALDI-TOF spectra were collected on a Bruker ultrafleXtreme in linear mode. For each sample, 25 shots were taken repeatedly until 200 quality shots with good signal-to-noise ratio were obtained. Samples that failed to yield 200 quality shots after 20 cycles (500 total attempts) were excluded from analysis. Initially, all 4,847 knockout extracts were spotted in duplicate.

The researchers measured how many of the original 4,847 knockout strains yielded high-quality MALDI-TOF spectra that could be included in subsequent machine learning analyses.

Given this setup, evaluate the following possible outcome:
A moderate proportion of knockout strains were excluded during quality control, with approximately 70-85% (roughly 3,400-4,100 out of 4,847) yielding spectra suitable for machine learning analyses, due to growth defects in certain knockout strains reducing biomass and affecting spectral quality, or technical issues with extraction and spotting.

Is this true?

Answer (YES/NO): NO